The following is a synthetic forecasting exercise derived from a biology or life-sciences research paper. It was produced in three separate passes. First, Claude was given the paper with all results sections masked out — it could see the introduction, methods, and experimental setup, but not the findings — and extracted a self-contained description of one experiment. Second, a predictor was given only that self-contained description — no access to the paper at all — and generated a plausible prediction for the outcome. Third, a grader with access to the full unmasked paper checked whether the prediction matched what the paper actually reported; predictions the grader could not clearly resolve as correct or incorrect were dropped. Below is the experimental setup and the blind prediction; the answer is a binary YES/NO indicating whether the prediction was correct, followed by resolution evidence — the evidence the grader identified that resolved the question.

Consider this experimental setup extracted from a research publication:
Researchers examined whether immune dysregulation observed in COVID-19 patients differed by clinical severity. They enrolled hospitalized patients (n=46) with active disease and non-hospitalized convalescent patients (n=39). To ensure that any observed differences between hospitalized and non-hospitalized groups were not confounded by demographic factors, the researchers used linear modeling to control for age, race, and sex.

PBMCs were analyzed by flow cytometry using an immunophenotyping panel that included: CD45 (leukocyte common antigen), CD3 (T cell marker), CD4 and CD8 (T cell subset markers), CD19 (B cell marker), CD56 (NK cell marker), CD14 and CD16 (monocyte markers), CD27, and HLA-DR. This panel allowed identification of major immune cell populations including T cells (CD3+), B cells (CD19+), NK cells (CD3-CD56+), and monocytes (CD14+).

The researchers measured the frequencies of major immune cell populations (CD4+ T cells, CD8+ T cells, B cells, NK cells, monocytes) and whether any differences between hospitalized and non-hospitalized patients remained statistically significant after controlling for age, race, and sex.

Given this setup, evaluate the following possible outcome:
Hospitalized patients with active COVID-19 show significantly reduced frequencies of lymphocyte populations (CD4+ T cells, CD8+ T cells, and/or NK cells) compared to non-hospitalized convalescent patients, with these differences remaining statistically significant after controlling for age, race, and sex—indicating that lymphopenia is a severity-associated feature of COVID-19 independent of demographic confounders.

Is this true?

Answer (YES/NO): YES